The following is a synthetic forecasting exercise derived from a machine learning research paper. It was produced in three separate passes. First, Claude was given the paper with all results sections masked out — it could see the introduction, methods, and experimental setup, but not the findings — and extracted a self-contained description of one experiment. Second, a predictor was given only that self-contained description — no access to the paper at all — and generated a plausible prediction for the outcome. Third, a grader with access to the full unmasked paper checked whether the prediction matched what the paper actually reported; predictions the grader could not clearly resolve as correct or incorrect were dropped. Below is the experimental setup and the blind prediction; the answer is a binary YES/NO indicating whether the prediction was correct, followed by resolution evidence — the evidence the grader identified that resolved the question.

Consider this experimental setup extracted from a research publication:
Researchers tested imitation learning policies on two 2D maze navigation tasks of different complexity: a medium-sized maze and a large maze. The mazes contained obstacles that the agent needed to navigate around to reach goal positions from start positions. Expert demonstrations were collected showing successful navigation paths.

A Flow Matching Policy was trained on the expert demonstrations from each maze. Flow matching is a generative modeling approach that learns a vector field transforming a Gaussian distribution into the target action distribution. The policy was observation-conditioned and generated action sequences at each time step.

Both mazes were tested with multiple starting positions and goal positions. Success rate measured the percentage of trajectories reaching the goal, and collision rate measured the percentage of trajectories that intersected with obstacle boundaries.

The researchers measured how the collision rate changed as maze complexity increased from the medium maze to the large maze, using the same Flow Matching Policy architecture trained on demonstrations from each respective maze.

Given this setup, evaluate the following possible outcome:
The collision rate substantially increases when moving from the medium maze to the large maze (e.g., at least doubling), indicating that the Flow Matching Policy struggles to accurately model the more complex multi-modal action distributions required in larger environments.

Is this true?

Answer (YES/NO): YES